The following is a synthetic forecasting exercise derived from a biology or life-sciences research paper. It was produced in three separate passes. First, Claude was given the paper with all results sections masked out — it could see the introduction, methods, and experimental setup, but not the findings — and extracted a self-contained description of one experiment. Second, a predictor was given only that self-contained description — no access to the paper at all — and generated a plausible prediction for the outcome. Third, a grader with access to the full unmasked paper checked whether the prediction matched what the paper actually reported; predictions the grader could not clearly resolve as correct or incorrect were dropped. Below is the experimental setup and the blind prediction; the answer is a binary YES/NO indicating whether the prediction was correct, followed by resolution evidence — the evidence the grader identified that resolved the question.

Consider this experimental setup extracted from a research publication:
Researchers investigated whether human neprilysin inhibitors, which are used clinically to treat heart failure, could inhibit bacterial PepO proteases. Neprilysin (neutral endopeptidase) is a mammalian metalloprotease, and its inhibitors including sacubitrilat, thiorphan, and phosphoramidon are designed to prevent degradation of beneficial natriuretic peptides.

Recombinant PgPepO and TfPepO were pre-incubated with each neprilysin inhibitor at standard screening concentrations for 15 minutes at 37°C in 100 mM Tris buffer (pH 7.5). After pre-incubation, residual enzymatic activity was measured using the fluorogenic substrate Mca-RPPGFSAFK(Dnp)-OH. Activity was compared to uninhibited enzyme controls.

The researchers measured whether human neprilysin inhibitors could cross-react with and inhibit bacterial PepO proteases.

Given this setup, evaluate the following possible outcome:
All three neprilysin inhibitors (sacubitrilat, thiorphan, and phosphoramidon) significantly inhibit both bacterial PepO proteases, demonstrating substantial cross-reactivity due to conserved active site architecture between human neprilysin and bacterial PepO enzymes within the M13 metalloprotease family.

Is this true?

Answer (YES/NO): NO